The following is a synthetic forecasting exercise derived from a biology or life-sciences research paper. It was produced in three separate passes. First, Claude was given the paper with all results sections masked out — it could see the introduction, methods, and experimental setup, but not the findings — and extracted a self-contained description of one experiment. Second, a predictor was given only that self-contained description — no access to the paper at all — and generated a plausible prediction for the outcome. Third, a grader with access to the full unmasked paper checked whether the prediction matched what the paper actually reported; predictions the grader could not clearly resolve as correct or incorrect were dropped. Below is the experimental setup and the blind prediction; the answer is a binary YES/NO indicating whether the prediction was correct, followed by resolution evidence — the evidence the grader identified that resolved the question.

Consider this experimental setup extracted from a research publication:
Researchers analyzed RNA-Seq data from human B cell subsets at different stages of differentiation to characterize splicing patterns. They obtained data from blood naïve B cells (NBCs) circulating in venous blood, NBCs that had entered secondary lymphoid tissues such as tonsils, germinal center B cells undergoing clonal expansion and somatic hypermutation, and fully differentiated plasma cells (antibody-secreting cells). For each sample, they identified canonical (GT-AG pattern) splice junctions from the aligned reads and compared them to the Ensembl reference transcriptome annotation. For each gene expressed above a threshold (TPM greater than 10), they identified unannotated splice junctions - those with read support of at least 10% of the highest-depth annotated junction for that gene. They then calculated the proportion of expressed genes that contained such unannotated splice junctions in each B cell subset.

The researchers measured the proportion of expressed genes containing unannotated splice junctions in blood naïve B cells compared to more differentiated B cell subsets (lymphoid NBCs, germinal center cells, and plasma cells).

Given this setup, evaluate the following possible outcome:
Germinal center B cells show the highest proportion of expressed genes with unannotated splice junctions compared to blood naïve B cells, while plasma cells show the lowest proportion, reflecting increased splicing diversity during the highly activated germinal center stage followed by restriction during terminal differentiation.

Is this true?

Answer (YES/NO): NO